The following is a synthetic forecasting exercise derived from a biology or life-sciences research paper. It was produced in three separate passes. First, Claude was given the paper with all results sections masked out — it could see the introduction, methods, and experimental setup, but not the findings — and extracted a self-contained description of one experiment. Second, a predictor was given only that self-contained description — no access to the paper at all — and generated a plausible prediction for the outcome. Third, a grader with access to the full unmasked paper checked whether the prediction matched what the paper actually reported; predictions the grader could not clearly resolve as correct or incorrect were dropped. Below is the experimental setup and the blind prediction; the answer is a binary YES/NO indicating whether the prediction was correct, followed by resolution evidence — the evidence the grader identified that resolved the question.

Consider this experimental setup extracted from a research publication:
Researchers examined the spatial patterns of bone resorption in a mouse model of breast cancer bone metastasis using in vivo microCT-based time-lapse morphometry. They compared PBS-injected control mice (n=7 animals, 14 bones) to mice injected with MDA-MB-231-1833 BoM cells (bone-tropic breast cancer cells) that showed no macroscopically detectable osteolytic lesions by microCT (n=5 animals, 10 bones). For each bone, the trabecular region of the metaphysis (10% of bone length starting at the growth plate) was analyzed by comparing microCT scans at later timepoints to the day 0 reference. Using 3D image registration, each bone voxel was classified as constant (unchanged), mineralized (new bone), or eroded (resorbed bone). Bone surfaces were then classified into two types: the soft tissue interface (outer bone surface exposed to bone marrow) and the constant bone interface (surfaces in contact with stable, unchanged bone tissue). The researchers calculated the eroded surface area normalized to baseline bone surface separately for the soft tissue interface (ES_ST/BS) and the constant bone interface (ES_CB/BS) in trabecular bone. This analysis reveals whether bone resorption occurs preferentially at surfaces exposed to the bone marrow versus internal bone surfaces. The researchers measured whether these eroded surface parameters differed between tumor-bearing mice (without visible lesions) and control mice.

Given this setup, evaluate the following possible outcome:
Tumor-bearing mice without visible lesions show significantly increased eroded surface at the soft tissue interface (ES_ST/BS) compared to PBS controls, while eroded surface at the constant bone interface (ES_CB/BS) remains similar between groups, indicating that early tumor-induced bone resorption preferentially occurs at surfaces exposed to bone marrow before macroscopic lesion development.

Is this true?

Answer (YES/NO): NO